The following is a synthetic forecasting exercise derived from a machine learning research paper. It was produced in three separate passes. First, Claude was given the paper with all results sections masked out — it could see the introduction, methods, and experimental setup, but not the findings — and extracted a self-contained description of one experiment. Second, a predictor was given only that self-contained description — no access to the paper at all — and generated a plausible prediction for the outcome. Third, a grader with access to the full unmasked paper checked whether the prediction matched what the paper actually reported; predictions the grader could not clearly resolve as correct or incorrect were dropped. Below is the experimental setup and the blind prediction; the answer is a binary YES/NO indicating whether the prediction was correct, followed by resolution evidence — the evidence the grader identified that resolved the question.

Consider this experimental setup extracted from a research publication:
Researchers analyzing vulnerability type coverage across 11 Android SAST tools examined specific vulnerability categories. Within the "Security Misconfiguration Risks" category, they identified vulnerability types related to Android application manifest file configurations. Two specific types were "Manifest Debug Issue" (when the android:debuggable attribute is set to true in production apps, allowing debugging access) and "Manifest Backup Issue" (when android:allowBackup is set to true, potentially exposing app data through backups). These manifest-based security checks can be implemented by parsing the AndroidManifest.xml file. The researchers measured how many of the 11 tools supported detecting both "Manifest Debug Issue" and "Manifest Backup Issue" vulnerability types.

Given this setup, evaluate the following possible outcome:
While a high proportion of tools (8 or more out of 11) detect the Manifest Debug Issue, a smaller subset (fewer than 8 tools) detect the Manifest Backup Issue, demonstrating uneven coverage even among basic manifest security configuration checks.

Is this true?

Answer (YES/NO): NO